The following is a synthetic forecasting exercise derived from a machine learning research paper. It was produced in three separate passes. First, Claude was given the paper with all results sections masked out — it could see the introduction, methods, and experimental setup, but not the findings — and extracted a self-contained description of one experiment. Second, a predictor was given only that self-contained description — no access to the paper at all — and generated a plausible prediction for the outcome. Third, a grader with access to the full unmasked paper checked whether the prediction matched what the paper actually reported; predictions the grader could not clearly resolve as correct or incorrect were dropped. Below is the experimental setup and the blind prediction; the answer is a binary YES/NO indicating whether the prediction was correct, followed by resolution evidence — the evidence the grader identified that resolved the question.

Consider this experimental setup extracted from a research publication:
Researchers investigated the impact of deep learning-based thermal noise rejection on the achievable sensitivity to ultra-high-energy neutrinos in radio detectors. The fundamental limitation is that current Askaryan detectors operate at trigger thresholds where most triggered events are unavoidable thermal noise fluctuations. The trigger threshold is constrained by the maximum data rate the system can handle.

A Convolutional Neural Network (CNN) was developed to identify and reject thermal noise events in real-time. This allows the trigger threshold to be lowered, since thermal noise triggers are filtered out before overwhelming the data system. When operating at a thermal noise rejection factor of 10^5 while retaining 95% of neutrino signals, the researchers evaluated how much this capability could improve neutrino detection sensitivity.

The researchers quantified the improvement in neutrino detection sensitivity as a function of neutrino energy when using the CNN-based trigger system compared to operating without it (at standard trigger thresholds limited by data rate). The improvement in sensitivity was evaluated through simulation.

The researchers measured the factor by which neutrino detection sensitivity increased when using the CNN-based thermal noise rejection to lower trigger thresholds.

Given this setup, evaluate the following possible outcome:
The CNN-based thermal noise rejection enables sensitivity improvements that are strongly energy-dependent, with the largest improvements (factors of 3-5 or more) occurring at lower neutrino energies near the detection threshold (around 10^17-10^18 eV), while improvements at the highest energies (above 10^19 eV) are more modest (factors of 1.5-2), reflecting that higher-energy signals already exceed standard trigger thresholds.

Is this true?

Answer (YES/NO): NO